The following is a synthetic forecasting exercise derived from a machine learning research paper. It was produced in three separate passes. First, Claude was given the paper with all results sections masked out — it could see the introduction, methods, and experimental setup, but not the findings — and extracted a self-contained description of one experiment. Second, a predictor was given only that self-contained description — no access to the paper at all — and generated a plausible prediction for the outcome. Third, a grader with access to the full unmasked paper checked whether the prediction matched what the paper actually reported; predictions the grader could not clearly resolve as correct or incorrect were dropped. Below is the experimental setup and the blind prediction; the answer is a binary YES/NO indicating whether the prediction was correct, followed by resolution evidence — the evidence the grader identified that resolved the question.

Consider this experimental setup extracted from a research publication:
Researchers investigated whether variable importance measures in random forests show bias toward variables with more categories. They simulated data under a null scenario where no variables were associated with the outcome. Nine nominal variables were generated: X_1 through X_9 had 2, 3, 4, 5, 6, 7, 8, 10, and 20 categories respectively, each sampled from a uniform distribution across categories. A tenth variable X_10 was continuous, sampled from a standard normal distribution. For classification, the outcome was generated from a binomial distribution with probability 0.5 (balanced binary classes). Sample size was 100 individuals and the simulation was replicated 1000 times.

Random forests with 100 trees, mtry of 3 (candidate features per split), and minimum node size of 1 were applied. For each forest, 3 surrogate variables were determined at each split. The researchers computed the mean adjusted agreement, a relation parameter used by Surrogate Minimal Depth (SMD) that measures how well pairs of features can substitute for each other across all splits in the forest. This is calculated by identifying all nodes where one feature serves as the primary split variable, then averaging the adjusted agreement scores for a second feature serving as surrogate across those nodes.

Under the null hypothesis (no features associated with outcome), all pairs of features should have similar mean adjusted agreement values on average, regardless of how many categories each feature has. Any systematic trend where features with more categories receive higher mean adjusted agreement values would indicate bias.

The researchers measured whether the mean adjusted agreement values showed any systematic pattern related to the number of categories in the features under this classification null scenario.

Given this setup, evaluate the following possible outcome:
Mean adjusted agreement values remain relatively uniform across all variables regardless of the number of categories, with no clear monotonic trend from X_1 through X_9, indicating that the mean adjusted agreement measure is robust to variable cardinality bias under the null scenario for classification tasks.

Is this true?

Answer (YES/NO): NO